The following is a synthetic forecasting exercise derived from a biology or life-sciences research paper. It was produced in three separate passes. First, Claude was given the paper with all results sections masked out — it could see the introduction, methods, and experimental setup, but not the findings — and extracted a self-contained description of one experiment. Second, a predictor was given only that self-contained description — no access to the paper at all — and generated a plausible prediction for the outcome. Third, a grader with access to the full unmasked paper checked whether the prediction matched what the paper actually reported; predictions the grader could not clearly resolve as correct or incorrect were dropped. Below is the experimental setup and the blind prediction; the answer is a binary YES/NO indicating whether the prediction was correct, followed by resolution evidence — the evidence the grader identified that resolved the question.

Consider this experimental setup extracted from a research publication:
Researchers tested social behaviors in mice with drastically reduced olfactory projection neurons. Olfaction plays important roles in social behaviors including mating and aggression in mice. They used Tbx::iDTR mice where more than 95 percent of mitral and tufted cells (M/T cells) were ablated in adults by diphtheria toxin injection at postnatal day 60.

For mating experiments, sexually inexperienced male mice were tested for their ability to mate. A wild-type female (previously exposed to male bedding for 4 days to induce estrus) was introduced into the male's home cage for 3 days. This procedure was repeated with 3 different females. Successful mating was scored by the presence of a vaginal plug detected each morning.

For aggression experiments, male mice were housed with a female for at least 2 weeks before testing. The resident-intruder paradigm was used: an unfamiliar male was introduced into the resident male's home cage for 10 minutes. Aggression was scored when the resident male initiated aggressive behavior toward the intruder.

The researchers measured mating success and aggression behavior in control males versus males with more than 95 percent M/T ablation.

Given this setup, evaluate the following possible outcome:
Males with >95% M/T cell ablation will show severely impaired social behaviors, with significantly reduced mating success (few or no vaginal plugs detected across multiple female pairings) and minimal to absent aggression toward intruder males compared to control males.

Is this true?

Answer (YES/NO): NO